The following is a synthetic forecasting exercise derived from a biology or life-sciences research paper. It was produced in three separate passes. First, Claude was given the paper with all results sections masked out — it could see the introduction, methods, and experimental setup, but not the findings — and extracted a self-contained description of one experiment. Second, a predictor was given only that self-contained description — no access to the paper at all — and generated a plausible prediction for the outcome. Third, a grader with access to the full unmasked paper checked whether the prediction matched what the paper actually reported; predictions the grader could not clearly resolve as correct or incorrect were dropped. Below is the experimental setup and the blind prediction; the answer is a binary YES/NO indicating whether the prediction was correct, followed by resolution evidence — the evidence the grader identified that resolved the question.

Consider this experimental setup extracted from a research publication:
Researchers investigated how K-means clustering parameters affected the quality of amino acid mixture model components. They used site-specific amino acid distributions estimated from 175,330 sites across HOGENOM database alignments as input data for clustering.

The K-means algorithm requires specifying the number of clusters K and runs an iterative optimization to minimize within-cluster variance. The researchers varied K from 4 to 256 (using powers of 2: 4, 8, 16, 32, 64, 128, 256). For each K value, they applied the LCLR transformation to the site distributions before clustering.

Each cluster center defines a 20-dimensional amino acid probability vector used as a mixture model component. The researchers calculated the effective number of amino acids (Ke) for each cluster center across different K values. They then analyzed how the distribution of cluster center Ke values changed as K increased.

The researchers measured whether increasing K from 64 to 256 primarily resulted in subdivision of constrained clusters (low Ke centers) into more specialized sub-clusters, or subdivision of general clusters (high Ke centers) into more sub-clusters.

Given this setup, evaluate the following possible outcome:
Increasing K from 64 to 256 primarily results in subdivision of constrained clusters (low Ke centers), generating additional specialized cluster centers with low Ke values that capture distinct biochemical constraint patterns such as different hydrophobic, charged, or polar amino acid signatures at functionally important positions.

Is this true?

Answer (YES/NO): YES